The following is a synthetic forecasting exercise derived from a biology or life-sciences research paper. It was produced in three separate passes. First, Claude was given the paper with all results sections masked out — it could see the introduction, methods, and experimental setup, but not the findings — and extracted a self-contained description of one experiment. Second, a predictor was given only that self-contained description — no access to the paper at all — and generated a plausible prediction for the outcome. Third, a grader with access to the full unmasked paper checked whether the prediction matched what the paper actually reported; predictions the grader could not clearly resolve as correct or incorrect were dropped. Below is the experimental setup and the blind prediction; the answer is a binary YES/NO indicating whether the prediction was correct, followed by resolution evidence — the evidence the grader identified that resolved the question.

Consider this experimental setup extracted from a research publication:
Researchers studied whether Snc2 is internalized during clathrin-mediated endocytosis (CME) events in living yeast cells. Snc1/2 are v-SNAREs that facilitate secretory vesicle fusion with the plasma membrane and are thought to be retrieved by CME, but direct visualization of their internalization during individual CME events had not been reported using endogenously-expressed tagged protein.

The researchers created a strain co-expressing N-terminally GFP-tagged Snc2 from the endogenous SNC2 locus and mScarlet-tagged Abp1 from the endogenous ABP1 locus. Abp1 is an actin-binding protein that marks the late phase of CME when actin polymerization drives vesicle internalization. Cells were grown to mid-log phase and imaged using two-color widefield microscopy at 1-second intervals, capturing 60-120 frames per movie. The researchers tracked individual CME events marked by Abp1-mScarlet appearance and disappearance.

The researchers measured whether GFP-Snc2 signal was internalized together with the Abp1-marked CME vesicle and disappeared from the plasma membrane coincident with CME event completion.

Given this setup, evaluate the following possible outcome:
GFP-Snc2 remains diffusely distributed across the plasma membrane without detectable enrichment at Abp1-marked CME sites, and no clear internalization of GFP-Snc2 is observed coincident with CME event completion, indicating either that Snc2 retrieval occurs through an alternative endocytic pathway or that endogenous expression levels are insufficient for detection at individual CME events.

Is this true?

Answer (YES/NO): NO